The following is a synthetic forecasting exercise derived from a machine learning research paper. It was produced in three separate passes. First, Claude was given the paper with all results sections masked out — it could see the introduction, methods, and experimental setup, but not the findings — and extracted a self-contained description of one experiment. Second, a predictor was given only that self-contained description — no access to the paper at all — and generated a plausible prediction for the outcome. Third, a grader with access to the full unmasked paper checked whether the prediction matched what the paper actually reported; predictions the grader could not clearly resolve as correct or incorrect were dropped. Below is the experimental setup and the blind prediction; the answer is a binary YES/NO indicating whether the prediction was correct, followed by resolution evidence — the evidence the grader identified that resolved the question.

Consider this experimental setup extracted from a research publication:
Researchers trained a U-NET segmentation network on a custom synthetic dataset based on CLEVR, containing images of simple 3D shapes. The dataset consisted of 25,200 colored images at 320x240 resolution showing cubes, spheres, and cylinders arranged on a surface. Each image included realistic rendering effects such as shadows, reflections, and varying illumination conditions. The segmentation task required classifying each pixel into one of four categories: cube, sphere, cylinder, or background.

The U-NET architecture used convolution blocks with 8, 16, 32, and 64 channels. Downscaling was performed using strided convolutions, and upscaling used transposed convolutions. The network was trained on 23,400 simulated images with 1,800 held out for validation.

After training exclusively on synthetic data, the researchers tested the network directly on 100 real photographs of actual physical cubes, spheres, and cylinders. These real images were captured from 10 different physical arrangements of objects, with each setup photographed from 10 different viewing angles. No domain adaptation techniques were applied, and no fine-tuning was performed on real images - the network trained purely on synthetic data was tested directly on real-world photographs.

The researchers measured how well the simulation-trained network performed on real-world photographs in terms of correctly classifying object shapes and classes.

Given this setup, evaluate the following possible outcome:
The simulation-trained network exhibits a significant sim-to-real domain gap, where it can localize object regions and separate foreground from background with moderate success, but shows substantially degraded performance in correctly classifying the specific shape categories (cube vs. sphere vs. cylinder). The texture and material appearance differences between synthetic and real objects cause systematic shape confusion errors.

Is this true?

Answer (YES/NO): NO